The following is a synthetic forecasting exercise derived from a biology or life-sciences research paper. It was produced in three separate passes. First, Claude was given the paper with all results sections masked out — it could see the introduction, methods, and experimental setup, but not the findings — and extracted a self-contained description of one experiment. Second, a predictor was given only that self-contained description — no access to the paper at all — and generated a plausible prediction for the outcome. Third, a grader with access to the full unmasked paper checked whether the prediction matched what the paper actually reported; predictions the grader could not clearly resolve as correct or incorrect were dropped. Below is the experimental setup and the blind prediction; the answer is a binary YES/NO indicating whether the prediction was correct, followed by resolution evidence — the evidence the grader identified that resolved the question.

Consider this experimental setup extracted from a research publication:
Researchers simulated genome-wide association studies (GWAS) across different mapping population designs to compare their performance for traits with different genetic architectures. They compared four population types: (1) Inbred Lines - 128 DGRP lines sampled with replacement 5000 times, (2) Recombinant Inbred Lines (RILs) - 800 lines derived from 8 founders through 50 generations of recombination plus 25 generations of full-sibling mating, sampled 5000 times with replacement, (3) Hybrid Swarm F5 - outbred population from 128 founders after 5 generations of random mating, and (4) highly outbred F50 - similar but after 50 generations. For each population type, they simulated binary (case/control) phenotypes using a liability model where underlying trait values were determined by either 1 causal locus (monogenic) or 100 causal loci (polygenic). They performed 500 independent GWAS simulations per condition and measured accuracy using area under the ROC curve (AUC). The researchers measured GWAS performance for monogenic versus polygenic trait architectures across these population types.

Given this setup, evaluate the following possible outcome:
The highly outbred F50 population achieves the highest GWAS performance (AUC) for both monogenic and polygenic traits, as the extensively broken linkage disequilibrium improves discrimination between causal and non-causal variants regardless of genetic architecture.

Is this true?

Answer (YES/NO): NO